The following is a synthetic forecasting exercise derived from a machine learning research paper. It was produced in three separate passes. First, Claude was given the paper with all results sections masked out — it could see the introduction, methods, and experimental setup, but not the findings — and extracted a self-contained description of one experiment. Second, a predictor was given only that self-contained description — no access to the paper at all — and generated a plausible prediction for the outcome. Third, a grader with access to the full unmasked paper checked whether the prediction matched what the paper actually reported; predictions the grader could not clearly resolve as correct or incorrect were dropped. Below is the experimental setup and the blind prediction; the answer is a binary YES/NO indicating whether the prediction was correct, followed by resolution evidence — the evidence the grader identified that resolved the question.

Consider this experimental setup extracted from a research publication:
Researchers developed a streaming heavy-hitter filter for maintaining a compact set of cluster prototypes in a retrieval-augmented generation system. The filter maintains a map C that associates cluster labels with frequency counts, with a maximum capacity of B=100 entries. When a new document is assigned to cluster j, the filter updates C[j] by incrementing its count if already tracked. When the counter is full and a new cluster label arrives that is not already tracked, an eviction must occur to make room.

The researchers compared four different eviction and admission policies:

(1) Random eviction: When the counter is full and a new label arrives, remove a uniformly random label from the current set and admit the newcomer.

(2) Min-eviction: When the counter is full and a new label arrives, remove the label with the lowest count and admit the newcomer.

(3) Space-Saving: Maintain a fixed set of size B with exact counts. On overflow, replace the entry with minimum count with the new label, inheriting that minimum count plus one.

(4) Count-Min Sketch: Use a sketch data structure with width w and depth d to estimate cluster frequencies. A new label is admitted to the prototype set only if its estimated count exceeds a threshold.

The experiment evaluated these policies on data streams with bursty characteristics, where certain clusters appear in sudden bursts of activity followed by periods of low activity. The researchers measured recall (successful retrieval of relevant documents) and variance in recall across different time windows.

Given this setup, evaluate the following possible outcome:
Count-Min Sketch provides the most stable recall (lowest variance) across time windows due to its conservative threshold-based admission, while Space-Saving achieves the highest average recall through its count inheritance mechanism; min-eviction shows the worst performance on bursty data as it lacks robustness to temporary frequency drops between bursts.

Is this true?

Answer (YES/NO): NO